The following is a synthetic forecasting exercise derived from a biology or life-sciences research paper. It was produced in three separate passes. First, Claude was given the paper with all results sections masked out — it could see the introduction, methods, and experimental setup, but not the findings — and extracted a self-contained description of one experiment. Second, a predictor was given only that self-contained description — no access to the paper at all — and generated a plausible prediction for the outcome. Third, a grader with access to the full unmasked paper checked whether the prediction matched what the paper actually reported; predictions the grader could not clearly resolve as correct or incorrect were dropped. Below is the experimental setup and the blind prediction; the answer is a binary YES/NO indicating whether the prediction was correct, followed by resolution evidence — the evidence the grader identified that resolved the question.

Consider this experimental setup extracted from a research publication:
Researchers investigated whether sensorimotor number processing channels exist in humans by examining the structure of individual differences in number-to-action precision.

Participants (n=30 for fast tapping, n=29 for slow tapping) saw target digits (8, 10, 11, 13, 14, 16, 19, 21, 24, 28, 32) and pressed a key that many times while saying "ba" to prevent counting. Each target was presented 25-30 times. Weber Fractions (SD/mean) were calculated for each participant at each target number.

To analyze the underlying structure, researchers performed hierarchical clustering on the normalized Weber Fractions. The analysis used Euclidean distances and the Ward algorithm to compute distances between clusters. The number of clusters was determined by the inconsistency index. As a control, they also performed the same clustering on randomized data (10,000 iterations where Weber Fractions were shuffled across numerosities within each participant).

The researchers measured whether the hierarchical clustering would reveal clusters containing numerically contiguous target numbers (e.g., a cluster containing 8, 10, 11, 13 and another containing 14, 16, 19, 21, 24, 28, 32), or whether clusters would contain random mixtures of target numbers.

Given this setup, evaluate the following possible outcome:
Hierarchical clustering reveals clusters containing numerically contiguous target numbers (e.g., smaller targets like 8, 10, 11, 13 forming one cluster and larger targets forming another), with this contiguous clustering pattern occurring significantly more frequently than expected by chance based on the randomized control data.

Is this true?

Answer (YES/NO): YES